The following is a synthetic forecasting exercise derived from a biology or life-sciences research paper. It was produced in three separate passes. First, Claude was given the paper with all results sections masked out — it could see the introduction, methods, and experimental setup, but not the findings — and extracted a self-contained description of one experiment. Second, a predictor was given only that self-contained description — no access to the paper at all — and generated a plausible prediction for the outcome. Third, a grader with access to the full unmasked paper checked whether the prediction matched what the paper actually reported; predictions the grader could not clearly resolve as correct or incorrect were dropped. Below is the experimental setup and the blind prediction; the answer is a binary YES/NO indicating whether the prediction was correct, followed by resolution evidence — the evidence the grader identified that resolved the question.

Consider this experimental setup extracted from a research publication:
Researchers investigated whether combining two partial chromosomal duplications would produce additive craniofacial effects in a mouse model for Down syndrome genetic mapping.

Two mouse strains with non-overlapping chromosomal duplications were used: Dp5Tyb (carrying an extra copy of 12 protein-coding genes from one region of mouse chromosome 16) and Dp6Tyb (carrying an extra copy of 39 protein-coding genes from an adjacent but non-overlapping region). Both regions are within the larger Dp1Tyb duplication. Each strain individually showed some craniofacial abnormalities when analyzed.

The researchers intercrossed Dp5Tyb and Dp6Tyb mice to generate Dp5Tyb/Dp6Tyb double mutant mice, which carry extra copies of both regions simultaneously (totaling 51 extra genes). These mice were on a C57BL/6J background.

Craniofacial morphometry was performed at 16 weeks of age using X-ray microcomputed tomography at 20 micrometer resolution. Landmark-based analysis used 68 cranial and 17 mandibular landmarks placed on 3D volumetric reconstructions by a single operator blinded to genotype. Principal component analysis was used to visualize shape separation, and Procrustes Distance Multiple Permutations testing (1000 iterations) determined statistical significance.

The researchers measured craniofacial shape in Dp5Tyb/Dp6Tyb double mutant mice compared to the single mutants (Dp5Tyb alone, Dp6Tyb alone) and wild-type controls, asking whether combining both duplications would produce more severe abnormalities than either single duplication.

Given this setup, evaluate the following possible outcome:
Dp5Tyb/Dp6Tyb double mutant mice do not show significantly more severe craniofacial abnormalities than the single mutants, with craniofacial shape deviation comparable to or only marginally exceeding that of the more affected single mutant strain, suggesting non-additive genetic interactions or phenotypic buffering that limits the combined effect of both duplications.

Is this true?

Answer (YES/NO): NO